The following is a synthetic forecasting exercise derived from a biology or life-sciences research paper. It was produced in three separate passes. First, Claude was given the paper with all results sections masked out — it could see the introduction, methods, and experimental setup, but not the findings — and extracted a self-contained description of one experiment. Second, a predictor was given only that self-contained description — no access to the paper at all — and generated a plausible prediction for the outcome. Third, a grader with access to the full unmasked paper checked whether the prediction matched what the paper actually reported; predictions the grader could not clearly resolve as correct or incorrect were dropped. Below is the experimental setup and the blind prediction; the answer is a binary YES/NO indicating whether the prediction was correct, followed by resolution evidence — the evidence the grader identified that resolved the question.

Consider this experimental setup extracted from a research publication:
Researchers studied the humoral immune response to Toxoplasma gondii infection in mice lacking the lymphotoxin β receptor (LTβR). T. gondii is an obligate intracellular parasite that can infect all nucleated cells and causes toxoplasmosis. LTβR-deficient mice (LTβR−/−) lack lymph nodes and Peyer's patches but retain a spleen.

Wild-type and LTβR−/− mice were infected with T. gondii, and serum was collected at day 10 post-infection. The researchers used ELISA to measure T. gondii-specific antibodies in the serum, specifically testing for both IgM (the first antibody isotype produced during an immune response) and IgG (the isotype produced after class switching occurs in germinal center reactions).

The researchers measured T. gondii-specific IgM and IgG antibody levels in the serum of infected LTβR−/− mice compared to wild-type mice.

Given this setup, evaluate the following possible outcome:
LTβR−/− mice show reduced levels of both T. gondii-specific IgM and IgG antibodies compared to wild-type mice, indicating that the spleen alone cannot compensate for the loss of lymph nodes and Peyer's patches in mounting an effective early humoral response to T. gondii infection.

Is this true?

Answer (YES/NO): YES